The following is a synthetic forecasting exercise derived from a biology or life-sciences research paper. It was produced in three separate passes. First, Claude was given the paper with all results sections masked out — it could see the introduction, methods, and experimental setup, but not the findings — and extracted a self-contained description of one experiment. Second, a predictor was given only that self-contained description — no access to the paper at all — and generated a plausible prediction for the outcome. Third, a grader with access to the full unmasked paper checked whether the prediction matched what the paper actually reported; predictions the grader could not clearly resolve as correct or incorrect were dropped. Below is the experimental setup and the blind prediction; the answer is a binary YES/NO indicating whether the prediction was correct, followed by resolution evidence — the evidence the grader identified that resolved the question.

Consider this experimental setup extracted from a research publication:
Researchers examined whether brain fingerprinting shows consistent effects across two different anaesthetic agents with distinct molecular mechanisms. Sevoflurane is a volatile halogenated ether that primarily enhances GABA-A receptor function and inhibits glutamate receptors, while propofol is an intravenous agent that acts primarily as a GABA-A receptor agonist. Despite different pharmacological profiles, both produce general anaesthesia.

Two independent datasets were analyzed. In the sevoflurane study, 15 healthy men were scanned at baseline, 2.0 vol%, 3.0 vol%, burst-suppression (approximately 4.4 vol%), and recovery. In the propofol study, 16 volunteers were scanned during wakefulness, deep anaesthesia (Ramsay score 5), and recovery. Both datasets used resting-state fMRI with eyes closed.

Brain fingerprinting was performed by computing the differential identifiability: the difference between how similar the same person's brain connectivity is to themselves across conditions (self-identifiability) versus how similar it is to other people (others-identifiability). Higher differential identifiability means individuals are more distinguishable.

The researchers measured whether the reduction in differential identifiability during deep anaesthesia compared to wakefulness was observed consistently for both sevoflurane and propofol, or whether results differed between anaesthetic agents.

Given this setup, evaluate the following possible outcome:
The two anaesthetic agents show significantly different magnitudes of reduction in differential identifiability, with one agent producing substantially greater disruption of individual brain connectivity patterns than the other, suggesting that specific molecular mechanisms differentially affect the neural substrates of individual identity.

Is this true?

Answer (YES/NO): NO